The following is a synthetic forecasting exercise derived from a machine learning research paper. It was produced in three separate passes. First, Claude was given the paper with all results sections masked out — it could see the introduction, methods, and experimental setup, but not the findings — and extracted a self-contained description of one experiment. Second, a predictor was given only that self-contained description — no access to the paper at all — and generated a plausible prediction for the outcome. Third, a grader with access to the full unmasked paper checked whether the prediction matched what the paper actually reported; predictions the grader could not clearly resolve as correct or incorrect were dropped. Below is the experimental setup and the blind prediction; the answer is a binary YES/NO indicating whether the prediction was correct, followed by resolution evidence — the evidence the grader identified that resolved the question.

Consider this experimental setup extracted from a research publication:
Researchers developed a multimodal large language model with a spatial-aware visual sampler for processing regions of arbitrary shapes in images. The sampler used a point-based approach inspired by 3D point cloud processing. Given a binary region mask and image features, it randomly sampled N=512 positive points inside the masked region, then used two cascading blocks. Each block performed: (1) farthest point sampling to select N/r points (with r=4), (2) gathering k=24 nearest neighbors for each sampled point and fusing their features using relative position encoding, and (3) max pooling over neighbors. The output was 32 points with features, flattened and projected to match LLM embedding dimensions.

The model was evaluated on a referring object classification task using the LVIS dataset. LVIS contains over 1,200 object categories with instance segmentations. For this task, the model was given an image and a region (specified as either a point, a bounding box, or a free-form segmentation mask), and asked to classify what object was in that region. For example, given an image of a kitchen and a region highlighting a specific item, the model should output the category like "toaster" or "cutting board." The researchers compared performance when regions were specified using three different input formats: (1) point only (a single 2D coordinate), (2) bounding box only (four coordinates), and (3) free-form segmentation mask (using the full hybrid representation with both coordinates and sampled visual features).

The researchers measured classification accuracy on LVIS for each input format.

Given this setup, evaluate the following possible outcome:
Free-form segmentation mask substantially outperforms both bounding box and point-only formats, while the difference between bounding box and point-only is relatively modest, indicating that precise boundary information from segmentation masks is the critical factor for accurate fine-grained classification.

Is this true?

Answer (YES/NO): NO